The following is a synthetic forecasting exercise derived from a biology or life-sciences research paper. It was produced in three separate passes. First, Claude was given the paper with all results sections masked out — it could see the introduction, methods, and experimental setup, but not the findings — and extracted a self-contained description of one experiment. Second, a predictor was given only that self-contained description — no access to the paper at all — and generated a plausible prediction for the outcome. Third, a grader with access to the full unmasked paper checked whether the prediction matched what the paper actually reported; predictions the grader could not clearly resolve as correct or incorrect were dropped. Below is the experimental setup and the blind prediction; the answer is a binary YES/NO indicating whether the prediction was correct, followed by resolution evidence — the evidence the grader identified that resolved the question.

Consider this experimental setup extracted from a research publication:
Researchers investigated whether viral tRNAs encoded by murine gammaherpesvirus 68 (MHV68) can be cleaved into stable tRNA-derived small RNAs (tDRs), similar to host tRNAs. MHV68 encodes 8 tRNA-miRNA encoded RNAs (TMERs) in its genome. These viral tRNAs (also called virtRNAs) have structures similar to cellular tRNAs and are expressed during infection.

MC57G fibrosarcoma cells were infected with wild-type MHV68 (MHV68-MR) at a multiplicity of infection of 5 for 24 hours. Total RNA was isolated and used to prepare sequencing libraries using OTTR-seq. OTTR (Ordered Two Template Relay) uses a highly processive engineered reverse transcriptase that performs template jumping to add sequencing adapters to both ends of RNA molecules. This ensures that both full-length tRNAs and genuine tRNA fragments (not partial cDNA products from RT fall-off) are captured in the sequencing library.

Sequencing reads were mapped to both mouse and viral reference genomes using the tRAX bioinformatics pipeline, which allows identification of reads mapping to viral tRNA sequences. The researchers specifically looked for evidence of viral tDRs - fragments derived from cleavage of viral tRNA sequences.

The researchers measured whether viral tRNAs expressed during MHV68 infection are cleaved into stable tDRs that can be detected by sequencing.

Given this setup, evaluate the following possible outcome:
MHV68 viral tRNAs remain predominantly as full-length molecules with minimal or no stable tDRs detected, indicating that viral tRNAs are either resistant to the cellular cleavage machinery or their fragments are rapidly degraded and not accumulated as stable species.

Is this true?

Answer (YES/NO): NO